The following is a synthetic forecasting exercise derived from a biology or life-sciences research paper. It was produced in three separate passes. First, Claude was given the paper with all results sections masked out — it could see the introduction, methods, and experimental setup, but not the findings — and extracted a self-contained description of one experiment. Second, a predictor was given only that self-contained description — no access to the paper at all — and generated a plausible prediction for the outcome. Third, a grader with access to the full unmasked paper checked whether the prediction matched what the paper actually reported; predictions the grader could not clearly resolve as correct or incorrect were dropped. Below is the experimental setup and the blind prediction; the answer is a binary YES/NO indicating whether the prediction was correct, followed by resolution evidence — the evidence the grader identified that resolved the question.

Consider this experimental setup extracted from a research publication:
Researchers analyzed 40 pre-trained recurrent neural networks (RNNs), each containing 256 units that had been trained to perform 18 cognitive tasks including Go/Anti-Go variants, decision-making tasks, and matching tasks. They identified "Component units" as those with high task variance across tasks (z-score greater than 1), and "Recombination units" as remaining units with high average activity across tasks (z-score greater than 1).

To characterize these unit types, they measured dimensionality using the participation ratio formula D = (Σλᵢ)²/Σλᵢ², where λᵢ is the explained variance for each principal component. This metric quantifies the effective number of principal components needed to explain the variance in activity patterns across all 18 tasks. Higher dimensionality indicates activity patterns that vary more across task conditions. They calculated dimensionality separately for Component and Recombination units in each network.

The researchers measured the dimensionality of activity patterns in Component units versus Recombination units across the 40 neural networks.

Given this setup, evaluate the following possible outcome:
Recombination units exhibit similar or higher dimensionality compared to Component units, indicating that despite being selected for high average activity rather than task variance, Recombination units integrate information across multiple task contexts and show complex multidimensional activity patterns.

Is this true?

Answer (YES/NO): NO